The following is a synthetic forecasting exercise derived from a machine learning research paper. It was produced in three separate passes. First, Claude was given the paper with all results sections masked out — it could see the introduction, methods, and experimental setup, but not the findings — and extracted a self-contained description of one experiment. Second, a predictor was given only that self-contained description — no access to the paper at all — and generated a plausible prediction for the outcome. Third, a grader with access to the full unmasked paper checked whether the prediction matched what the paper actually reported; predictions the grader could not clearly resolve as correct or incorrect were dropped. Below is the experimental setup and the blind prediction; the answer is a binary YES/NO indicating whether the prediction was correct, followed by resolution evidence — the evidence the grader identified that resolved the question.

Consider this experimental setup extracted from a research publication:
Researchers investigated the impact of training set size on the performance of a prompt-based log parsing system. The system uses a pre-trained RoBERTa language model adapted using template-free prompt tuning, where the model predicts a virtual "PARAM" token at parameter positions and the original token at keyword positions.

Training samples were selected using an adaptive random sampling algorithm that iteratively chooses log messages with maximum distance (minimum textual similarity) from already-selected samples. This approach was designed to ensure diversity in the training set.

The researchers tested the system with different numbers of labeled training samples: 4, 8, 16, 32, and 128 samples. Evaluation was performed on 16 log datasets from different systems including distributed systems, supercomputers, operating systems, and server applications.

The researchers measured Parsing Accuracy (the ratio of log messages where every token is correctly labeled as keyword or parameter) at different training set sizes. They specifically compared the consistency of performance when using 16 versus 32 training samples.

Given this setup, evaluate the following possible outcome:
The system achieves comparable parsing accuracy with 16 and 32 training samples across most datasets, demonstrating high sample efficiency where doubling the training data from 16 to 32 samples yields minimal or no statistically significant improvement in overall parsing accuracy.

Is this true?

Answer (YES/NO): YES